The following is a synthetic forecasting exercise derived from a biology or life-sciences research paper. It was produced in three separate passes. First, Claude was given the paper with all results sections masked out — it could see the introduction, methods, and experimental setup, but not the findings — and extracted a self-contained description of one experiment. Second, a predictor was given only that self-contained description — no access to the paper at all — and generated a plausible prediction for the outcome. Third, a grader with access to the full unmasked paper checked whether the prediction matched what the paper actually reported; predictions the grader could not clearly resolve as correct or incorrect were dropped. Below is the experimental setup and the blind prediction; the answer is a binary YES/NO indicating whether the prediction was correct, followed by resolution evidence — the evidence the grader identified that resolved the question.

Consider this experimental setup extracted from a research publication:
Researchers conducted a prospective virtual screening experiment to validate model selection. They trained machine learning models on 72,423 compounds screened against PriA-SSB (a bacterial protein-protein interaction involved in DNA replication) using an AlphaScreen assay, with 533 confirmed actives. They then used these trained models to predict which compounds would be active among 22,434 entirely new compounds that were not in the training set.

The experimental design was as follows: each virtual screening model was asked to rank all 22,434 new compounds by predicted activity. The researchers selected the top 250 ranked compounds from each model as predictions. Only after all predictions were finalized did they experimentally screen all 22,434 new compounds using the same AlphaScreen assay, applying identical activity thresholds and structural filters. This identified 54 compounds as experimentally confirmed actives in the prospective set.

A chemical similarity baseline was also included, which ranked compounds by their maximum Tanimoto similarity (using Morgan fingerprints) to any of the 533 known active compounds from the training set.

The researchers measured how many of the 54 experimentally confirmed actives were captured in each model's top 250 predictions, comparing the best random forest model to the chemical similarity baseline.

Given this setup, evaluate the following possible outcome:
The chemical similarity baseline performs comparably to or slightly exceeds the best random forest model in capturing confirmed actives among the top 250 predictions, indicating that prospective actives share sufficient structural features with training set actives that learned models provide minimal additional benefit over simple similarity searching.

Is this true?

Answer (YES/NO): NO